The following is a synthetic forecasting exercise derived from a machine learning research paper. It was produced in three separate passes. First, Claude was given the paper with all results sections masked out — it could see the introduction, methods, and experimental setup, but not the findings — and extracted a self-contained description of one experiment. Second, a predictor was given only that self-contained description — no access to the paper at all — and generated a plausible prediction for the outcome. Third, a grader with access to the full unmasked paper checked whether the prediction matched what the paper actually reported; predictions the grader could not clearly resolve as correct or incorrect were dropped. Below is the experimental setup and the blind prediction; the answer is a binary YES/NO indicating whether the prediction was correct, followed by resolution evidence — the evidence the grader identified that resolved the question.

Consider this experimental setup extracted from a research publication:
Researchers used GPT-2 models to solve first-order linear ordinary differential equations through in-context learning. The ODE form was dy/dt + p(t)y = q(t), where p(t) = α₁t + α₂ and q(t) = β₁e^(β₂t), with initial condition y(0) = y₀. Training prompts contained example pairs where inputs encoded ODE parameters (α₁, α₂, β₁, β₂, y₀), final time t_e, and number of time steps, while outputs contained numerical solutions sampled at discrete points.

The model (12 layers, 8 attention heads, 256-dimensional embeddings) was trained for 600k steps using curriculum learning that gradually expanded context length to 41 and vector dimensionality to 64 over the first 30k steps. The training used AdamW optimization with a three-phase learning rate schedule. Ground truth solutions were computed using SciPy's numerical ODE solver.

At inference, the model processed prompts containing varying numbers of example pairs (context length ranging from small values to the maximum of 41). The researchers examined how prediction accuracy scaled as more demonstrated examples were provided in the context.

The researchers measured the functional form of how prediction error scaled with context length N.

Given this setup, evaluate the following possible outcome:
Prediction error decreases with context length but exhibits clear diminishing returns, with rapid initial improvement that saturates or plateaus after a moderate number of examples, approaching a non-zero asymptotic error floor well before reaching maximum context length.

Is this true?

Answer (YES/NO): NO